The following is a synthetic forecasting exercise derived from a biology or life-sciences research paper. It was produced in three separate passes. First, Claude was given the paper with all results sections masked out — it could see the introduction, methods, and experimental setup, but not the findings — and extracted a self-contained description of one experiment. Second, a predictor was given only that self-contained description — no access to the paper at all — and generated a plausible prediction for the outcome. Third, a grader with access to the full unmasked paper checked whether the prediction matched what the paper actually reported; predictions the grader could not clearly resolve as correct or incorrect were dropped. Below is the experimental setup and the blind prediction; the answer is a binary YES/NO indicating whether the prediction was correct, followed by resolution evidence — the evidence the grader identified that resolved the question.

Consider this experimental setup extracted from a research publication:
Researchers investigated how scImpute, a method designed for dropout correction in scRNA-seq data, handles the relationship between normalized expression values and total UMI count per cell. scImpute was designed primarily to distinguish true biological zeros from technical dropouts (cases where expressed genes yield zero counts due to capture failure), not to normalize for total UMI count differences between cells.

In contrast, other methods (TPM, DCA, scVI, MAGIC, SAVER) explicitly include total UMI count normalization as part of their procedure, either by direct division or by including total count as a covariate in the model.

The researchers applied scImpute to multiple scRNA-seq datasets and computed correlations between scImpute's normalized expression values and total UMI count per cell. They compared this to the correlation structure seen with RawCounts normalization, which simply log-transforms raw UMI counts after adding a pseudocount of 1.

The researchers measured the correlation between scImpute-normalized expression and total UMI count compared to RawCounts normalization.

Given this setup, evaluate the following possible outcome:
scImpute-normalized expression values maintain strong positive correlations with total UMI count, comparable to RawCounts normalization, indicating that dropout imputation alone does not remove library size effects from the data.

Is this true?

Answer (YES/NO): YES